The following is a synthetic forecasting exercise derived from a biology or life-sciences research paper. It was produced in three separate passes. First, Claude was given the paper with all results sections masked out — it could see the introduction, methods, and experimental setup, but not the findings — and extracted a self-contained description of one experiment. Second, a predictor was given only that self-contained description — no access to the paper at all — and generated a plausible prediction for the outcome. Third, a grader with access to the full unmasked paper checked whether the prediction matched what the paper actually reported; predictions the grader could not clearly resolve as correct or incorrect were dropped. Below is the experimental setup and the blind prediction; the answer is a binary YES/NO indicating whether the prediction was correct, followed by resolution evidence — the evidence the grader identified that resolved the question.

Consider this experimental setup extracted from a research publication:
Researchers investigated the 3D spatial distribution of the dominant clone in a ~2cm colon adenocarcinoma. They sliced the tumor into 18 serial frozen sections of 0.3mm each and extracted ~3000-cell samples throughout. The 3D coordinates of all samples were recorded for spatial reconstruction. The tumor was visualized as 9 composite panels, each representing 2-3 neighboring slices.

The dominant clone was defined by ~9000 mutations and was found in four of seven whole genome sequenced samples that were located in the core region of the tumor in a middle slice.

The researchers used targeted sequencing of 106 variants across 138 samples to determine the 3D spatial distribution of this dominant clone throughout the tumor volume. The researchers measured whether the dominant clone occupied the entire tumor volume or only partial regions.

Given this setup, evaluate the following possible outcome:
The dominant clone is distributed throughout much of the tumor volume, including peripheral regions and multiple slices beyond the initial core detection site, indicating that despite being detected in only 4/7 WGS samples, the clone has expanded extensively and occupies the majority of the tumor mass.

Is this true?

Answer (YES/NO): YES